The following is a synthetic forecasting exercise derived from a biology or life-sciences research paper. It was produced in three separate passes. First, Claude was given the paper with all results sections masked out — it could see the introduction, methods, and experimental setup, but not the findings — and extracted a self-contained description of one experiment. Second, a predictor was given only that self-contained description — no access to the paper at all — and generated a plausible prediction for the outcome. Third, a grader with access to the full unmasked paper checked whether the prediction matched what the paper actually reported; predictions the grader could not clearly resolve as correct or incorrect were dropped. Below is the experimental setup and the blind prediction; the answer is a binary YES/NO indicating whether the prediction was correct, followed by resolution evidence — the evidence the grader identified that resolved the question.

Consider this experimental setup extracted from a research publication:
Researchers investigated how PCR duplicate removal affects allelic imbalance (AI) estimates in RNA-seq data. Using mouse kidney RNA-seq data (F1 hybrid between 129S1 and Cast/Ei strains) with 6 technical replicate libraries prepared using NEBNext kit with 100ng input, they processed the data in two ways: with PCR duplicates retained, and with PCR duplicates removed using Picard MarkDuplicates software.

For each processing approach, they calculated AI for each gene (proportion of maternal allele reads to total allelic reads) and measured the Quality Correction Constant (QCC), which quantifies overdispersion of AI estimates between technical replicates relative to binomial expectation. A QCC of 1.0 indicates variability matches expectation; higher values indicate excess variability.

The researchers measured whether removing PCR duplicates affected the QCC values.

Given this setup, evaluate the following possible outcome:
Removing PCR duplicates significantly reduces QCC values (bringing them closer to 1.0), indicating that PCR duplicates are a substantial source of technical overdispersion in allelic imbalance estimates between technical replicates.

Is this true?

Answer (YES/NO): NO